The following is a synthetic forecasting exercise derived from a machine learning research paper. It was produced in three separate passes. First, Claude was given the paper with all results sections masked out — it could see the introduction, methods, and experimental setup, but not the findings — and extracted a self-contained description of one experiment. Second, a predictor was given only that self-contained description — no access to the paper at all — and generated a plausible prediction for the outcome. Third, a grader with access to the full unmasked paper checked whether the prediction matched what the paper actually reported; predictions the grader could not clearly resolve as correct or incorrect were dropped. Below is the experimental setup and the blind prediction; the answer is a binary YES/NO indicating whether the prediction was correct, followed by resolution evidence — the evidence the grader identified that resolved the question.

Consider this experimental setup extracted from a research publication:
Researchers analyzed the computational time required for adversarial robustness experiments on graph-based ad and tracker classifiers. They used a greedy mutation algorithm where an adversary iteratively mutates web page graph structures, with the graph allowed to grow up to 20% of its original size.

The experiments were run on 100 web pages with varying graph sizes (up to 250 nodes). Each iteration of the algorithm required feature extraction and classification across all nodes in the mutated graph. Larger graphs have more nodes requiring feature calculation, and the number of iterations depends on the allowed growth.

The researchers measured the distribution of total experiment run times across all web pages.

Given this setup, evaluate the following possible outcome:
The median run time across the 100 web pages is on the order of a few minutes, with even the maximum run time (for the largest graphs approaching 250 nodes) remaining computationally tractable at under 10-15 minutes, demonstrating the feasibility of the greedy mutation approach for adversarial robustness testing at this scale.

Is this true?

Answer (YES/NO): NO